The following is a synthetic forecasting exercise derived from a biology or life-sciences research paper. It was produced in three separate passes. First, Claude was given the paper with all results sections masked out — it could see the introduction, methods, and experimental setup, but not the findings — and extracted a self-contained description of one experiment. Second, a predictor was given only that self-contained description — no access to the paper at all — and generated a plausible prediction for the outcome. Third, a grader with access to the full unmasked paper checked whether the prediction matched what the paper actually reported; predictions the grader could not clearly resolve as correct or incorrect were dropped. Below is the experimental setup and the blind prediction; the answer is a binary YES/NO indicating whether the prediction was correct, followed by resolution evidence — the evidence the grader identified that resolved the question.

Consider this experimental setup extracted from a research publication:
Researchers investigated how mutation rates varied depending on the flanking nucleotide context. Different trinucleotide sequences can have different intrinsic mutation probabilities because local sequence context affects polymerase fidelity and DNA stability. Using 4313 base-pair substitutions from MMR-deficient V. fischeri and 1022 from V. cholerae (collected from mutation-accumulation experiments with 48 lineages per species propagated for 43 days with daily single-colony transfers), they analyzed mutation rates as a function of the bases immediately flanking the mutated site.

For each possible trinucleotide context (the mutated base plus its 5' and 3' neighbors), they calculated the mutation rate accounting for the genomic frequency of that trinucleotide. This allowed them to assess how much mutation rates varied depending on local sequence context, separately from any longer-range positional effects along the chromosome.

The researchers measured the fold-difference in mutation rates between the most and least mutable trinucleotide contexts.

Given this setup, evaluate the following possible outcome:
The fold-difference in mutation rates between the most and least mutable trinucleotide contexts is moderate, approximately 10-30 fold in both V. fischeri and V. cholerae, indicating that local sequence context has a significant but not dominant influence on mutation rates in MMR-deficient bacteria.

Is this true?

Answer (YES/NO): NO